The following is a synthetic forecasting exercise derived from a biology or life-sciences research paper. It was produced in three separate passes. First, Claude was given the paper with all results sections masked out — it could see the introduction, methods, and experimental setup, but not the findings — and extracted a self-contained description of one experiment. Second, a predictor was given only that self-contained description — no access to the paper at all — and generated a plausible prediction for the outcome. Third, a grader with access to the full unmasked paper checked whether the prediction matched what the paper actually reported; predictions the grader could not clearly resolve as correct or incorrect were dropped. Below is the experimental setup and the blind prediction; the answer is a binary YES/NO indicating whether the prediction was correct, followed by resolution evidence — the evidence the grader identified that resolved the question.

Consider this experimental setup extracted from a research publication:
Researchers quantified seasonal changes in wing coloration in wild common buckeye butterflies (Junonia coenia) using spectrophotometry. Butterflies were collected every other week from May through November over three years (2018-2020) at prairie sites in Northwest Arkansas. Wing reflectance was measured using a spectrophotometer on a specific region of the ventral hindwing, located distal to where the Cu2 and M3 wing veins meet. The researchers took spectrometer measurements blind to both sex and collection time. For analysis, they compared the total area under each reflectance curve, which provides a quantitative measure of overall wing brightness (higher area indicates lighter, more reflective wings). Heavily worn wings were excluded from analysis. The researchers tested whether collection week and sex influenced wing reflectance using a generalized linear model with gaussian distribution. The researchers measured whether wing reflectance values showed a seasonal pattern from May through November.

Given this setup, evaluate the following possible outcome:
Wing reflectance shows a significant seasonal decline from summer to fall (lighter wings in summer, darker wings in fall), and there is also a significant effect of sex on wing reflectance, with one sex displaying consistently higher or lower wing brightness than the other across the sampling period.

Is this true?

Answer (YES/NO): NO